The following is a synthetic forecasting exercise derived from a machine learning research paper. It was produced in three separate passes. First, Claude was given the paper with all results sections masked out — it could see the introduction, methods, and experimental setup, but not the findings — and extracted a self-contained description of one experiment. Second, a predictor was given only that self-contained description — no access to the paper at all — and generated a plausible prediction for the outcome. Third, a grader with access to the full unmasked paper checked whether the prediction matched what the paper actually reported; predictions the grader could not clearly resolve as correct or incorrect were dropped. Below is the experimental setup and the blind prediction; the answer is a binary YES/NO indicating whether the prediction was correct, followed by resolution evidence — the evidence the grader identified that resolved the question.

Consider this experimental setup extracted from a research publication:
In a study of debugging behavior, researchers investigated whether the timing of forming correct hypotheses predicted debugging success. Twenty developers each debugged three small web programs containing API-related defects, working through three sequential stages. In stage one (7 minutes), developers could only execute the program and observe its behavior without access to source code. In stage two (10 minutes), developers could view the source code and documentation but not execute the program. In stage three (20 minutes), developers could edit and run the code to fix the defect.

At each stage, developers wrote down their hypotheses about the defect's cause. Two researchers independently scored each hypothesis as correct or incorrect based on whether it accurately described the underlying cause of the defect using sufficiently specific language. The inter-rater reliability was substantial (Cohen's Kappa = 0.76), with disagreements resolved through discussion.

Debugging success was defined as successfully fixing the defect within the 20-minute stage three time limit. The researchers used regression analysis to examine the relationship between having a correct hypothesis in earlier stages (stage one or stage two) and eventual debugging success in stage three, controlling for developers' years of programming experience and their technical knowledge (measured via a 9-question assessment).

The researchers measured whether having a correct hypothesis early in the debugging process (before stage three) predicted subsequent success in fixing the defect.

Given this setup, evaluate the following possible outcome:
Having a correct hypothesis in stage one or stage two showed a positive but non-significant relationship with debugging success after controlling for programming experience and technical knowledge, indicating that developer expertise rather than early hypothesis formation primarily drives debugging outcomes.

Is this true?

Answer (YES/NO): NO